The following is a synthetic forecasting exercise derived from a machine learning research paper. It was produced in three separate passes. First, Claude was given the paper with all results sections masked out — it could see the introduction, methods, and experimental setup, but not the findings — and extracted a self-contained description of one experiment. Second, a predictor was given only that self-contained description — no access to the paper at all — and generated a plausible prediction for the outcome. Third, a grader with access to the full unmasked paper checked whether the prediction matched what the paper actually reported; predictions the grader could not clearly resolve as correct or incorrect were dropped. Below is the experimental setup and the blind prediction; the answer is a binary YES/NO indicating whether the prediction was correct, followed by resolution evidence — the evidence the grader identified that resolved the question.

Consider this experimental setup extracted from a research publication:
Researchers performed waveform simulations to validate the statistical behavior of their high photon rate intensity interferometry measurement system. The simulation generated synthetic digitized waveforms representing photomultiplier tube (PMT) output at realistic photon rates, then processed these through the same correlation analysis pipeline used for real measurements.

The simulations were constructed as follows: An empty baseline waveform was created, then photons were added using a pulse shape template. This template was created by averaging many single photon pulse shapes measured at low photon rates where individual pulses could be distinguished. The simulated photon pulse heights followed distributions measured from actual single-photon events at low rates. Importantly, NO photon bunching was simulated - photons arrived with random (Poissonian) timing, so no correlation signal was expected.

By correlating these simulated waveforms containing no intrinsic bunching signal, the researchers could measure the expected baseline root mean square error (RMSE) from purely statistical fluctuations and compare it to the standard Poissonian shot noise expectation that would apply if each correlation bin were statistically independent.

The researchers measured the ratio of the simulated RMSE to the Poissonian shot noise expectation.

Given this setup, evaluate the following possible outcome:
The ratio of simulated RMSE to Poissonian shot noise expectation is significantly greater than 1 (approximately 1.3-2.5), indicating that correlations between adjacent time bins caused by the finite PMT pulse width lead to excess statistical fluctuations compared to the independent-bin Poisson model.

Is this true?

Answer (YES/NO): NO